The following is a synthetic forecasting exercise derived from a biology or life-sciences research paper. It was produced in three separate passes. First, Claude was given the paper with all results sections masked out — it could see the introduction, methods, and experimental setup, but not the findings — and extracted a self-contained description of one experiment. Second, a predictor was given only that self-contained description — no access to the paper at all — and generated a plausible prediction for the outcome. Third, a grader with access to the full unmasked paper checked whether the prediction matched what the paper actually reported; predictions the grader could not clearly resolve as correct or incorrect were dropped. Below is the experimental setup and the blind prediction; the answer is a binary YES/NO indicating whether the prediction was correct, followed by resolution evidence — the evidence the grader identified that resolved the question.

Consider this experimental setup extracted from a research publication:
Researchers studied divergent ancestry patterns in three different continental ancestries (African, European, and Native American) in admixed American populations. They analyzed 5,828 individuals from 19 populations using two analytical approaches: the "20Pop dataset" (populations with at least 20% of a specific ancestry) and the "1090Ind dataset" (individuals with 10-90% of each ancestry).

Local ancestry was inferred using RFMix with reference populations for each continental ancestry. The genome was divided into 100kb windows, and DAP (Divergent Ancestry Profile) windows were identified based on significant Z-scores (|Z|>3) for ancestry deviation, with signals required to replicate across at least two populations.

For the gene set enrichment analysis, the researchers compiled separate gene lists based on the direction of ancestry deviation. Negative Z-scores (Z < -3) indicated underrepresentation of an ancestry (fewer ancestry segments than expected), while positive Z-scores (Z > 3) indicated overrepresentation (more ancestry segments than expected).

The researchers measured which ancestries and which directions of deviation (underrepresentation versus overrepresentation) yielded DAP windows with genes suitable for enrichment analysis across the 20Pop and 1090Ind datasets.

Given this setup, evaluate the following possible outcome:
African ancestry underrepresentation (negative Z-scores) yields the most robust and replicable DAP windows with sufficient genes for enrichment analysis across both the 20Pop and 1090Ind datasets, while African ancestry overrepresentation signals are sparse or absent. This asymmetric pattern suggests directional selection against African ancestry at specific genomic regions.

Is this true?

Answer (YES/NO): NO